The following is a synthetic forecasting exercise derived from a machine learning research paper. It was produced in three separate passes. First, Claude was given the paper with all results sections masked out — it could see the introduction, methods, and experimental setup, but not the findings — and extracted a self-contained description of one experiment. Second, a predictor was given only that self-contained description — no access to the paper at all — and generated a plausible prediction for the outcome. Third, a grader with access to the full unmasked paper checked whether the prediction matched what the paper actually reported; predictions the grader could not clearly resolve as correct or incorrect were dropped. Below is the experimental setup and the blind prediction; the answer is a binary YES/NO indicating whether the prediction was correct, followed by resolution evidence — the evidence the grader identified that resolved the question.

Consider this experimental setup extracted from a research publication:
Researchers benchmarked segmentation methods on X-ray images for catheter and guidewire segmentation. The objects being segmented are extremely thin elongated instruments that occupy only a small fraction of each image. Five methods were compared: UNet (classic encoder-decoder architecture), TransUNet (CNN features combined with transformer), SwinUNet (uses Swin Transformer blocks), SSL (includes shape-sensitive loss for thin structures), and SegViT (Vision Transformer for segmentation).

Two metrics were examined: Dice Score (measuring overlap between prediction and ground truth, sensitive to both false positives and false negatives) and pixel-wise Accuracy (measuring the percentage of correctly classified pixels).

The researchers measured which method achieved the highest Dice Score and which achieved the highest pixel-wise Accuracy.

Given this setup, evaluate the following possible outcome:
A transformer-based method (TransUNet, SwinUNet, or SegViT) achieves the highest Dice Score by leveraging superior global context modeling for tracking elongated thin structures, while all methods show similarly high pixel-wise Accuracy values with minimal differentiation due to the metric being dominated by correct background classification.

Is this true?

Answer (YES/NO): NO